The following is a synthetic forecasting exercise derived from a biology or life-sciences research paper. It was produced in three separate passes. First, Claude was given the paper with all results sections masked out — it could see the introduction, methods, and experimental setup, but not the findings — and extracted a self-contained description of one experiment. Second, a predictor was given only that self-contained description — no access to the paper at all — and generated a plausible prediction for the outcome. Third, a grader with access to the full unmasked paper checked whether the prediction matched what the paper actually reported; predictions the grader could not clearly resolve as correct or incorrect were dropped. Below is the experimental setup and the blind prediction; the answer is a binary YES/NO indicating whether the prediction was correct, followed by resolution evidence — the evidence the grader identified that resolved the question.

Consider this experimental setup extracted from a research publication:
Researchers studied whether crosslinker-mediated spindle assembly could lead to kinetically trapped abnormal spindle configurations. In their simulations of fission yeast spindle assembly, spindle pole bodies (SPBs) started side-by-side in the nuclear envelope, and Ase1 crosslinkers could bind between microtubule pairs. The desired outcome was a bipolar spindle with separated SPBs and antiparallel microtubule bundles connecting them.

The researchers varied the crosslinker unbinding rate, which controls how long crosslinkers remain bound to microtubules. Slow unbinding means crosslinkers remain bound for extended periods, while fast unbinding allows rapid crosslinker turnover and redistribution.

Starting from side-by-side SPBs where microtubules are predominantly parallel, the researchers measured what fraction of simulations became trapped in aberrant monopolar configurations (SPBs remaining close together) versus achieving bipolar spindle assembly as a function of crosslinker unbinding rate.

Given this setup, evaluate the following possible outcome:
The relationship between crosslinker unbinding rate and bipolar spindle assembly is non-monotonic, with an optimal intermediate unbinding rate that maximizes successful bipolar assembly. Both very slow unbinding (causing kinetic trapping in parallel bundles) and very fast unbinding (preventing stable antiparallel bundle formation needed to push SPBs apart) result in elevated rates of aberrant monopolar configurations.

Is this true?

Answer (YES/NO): NO